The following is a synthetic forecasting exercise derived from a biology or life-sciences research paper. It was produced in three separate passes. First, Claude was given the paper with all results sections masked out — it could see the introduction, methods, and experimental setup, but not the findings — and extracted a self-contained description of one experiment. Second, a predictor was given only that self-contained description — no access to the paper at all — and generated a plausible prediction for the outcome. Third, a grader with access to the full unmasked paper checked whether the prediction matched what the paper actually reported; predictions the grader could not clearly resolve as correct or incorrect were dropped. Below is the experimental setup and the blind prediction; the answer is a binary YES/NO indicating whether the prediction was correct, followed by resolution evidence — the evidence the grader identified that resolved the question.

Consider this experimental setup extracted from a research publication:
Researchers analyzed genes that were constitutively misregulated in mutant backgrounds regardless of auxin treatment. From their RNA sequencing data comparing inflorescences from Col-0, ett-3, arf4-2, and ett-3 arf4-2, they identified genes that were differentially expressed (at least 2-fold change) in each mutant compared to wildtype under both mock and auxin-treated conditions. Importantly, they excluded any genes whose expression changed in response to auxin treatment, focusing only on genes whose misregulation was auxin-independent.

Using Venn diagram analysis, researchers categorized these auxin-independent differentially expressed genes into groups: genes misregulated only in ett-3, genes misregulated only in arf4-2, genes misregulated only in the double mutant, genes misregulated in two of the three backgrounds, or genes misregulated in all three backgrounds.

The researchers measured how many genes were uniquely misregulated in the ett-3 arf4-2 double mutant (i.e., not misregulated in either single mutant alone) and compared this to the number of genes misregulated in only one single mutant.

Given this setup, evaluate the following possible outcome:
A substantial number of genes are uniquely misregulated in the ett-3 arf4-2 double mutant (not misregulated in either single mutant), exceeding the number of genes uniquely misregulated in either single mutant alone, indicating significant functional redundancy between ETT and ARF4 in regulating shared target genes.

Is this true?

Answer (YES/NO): YES